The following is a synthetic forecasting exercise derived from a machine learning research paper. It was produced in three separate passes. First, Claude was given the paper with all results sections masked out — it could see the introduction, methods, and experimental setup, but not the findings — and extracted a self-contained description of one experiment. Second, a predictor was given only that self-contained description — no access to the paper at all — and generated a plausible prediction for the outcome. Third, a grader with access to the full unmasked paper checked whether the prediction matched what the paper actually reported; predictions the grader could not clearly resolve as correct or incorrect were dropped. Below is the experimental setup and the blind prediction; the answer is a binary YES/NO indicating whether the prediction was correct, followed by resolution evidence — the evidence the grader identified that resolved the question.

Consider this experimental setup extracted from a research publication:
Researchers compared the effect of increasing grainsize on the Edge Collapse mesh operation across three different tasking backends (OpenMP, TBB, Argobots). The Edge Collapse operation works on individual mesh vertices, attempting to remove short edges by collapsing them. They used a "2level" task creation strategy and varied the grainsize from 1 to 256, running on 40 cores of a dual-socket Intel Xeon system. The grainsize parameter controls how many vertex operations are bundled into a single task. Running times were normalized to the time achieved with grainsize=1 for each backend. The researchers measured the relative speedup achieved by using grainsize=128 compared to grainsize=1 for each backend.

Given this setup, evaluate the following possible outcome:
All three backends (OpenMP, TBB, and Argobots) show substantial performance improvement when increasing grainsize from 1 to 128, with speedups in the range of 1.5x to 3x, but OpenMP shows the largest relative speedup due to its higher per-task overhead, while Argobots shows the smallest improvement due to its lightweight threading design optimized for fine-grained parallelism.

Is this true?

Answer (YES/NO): NO